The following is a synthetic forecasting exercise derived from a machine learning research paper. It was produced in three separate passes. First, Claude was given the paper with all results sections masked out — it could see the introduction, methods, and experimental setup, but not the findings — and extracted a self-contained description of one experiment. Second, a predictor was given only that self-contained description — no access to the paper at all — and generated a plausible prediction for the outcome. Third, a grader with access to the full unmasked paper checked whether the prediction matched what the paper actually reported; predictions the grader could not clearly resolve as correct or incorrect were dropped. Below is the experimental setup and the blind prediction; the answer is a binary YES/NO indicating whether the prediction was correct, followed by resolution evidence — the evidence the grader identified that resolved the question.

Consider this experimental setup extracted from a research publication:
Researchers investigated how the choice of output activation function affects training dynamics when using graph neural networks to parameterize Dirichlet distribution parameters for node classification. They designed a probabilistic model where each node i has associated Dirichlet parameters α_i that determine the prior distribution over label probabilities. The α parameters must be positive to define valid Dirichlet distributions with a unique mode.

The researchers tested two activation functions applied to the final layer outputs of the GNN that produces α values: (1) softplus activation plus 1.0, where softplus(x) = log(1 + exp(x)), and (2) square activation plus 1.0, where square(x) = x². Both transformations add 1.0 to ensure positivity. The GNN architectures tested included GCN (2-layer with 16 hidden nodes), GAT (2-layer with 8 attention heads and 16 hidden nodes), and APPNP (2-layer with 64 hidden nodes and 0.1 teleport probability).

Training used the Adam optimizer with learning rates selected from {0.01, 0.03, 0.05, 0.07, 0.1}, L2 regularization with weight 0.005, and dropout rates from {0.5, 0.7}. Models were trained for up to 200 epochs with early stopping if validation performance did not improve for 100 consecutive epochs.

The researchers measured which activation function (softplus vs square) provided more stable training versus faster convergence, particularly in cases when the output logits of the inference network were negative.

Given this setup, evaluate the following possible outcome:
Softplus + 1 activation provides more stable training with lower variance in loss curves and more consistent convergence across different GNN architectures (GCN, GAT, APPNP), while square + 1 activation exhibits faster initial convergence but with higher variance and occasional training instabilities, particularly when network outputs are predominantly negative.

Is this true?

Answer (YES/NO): NO